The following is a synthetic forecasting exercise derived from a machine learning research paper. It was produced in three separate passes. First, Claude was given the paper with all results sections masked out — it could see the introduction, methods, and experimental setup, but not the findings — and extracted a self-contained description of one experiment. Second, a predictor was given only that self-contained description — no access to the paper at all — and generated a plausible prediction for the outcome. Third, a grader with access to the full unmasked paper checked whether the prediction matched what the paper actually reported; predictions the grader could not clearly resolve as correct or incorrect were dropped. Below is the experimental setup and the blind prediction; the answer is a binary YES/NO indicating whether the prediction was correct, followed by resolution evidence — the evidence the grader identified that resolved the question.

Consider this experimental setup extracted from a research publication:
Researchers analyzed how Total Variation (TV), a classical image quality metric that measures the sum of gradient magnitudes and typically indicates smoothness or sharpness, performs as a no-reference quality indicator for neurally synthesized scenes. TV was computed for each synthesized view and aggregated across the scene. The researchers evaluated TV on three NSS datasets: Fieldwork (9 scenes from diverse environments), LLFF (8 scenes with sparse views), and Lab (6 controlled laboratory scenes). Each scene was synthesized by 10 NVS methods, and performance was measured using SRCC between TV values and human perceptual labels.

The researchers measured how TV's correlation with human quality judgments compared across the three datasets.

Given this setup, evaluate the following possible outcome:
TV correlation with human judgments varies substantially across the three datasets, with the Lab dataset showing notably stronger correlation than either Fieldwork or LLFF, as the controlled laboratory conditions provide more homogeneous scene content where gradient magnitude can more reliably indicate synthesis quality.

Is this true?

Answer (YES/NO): NO